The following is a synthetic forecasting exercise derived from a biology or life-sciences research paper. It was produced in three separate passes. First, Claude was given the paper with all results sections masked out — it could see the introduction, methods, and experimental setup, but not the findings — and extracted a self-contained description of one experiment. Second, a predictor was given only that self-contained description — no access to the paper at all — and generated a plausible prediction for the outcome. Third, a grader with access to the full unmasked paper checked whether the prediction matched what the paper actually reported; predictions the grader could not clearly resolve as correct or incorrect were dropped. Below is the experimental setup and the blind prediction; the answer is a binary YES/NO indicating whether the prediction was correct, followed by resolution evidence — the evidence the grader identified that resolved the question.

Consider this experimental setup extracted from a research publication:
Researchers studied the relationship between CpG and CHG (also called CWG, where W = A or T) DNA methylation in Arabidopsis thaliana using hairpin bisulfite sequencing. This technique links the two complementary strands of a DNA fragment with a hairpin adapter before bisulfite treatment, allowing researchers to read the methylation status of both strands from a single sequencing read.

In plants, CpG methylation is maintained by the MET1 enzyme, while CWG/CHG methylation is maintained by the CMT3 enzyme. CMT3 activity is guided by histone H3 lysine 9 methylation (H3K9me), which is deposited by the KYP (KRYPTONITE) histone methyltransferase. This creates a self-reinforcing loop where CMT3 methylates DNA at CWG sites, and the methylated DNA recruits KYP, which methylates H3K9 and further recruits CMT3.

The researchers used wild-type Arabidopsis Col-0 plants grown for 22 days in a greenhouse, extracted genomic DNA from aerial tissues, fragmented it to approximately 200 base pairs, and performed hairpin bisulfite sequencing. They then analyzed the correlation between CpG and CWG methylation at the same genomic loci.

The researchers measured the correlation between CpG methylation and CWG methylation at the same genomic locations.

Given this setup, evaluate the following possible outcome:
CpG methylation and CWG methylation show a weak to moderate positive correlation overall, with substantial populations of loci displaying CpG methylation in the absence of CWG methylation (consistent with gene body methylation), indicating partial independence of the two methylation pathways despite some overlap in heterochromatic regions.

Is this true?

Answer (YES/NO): NO